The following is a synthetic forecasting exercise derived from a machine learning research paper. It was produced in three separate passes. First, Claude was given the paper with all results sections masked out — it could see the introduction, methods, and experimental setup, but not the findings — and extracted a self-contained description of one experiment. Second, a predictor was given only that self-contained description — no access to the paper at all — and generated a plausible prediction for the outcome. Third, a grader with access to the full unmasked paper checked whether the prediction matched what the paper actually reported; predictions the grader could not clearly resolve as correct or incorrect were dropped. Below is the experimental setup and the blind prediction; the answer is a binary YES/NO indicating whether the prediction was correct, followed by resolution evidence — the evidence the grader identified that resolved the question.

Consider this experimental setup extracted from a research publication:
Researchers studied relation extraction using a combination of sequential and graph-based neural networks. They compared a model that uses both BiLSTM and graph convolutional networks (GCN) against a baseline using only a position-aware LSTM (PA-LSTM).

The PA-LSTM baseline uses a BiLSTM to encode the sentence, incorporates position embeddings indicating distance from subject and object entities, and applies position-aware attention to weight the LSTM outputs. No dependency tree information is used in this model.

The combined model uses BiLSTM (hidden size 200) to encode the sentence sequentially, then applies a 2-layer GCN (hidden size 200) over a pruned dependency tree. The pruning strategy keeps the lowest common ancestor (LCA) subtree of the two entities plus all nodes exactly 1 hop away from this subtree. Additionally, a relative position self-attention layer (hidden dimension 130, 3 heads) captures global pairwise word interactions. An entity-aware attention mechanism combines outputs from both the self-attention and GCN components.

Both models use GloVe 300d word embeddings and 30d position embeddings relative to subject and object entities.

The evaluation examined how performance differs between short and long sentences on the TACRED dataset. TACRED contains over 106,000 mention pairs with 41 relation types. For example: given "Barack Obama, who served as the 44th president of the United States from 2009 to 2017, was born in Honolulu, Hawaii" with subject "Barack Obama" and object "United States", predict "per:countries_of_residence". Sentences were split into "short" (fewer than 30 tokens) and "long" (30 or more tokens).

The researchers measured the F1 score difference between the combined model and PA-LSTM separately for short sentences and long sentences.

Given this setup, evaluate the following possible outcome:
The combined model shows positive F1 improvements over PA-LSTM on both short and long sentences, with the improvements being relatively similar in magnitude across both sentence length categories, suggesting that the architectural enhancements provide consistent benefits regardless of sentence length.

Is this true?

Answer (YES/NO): NO